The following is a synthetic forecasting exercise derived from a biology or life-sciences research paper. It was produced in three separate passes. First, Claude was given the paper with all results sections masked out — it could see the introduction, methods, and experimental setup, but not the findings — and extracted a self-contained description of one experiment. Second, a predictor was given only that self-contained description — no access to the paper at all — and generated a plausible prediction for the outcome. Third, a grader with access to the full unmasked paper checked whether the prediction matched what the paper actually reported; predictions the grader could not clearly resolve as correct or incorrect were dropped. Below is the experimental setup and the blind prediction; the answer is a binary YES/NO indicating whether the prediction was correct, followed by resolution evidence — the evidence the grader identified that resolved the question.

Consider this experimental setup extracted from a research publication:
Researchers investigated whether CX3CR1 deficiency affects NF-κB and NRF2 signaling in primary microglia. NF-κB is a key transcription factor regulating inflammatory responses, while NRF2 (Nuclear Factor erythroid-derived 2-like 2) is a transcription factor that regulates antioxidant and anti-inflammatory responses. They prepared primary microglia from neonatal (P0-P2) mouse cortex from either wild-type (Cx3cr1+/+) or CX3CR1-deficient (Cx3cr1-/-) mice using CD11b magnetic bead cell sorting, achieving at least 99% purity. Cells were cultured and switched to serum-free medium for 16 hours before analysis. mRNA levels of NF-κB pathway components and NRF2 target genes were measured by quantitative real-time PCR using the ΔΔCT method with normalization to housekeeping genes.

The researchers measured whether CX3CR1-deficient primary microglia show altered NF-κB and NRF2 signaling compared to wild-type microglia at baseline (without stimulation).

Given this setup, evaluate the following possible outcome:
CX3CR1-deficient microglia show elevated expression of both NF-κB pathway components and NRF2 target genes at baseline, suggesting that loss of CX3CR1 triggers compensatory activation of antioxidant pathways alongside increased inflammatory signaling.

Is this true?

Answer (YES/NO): NO